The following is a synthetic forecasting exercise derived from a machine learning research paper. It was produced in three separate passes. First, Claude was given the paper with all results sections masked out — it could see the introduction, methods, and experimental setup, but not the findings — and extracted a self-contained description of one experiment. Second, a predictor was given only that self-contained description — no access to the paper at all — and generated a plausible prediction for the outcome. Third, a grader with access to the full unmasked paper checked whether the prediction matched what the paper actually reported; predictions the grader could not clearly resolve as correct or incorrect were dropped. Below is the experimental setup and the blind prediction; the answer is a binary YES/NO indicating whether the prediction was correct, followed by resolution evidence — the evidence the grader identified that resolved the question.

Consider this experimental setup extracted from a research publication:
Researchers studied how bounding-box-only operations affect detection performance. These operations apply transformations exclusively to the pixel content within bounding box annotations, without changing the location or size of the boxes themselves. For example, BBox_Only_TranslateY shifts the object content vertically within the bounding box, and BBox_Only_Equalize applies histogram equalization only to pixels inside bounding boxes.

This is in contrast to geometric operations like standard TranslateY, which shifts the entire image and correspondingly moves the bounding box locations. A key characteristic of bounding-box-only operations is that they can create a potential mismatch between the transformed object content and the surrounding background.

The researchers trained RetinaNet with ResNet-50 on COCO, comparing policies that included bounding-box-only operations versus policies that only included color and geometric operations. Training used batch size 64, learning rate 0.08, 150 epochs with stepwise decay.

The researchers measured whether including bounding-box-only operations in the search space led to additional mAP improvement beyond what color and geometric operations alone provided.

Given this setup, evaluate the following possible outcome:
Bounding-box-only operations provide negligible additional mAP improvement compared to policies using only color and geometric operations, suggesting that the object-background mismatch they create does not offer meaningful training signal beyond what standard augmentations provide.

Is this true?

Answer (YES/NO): NO